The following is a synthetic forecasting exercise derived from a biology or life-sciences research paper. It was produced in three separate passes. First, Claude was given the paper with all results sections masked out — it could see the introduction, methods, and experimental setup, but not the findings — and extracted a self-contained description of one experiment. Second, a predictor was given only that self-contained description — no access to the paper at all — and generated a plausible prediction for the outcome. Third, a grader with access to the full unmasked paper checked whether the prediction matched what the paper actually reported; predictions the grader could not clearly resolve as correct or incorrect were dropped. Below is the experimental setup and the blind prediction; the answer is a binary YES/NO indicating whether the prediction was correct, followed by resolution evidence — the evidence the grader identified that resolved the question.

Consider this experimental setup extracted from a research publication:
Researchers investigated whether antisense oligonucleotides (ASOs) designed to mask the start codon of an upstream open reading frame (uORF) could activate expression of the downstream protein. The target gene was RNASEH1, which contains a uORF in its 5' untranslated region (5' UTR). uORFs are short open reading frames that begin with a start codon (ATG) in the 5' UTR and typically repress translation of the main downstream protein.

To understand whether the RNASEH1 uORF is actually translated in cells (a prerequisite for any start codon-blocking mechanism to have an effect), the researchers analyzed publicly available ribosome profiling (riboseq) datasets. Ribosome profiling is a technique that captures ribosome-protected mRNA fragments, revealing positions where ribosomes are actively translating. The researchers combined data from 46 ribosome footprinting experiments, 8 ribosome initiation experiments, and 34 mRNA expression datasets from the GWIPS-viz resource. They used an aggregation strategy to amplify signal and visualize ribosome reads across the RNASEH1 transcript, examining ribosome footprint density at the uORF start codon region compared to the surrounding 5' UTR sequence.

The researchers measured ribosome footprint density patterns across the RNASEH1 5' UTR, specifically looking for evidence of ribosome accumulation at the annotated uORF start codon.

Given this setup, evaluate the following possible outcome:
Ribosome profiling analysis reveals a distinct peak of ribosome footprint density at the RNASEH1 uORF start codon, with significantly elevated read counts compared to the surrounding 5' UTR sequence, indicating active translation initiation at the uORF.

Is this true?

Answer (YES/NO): YES